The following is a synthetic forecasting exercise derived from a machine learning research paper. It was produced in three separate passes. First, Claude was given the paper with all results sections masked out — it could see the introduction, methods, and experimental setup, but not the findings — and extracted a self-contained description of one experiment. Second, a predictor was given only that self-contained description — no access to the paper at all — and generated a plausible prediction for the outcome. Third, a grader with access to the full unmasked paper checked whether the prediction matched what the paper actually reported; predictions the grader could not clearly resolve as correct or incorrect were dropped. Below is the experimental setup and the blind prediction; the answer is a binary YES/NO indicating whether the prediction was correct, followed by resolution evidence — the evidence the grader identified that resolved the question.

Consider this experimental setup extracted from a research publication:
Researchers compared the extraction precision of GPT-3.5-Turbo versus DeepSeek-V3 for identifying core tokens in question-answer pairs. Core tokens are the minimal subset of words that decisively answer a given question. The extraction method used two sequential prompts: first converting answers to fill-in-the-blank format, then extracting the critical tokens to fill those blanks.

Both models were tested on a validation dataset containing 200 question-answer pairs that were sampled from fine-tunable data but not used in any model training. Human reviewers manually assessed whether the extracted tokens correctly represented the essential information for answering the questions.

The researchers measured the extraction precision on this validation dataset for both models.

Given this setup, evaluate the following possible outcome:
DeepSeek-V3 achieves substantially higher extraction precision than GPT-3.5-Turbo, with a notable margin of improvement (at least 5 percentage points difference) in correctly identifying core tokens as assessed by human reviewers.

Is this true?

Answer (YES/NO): NO